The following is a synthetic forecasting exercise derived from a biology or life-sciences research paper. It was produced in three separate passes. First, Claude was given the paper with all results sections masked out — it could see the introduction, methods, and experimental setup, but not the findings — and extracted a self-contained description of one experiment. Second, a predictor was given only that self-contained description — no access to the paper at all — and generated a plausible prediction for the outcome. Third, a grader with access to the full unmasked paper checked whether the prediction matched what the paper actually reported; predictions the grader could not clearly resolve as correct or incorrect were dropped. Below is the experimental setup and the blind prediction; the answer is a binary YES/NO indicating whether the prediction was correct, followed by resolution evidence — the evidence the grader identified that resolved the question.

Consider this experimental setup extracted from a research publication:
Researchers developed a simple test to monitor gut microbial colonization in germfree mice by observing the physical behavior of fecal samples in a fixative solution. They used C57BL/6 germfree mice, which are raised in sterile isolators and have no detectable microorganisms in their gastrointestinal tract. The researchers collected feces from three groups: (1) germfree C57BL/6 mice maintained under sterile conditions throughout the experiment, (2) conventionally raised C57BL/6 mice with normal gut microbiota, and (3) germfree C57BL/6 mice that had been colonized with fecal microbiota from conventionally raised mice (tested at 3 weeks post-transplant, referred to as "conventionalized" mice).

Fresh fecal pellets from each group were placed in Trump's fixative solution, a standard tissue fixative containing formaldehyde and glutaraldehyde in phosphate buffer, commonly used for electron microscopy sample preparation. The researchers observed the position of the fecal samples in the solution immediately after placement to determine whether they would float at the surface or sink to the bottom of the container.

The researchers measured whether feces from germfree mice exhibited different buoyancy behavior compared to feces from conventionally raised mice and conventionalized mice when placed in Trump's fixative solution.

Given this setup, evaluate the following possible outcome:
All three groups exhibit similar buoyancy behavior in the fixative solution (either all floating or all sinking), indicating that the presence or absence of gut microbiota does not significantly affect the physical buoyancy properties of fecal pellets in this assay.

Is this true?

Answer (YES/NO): NO